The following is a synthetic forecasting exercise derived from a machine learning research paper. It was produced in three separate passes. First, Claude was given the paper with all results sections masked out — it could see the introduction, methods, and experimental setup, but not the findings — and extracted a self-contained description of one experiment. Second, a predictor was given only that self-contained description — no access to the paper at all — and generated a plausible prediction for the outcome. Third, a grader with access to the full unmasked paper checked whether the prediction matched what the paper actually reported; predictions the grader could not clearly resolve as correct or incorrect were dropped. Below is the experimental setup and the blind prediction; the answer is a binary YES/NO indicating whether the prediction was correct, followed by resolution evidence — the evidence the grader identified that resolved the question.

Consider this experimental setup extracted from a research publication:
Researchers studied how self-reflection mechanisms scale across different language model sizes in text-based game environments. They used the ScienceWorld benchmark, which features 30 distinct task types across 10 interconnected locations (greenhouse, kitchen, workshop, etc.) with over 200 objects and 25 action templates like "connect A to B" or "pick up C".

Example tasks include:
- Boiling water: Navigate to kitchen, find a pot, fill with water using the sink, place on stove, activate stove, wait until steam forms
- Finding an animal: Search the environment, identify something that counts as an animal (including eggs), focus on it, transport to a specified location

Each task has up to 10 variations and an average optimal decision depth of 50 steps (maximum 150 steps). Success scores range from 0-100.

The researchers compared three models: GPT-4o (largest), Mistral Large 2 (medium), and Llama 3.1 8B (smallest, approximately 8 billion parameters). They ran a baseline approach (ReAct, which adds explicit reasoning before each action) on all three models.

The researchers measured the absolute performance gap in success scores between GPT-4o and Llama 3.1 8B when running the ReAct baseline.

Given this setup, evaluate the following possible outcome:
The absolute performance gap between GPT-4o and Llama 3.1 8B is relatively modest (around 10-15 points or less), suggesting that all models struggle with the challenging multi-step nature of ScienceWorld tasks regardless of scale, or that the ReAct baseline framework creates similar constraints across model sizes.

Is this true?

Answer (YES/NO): NO